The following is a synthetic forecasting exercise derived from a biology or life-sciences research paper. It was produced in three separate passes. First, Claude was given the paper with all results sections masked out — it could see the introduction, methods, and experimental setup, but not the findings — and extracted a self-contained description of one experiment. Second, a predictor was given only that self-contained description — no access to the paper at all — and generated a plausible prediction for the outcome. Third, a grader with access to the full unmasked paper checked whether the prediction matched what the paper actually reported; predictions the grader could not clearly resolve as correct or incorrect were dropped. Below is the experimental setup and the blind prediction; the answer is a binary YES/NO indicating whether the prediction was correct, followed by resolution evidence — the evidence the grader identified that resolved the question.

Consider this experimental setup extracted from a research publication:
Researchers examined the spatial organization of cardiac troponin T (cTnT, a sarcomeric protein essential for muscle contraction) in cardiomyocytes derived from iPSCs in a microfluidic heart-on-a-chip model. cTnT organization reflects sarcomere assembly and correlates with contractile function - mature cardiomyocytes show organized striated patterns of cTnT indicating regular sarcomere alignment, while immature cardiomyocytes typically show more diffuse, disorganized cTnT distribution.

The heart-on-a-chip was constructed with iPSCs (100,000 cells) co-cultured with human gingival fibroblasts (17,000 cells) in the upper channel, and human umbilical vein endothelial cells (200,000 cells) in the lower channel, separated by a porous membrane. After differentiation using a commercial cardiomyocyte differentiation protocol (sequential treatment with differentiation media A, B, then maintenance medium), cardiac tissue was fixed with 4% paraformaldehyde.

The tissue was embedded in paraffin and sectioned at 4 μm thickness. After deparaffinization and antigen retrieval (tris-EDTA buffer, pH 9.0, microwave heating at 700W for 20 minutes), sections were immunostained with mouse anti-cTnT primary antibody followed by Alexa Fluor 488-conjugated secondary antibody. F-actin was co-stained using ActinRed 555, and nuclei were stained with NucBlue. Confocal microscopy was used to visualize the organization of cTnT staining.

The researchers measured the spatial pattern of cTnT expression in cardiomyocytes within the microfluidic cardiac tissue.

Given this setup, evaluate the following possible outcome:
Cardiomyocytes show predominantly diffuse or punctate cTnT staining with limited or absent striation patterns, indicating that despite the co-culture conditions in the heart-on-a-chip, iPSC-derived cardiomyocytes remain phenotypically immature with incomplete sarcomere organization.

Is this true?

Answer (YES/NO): NO